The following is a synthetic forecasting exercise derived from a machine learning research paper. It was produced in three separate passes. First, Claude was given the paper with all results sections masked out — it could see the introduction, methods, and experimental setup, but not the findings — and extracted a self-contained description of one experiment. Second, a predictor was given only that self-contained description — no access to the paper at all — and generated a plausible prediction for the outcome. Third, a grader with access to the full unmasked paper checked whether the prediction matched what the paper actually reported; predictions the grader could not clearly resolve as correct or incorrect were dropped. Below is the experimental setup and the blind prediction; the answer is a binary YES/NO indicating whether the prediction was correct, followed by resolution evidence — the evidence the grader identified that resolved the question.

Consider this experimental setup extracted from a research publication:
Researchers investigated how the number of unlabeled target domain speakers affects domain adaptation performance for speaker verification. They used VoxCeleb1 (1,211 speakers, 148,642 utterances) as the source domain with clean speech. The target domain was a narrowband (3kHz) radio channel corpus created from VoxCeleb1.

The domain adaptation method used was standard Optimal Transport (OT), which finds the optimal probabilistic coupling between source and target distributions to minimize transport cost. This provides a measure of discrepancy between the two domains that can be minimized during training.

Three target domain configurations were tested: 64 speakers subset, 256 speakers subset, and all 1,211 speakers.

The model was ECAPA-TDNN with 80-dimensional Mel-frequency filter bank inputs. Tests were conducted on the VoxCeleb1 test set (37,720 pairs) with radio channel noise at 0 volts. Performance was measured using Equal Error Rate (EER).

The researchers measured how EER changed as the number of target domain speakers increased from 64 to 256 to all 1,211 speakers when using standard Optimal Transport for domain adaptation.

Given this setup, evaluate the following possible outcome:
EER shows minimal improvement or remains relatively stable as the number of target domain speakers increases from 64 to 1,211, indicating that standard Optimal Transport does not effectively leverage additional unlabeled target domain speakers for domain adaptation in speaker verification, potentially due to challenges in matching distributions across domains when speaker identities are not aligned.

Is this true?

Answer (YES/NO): NO